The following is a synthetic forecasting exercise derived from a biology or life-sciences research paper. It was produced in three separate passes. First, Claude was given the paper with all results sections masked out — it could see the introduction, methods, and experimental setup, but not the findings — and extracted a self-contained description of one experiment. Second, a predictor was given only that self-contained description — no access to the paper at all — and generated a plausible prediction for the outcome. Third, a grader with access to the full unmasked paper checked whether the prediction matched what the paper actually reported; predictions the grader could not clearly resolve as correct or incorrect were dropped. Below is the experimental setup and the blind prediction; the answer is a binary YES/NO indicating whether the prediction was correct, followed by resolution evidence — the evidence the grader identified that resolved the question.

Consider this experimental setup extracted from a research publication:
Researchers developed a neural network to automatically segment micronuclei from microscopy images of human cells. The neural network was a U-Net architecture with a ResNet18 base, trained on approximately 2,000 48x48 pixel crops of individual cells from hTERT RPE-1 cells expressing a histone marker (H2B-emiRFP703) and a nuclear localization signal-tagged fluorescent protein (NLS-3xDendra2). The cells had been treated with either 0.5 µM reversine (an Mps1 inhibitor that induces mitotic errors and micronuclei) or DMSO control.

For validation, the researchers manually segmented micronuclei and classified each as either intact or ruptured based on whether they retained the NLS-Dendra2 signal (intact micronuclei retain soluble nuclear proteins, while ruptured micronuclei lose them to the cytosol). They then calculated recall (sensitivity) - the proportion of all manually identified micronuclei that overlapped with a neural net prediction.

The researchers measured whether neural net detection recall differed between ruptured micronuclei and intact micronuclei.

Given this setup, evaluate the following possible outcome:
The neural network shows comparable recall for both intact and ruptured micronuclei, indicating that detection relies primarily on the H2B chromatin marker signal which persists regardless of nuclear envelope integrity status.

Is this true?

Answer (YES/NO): NO